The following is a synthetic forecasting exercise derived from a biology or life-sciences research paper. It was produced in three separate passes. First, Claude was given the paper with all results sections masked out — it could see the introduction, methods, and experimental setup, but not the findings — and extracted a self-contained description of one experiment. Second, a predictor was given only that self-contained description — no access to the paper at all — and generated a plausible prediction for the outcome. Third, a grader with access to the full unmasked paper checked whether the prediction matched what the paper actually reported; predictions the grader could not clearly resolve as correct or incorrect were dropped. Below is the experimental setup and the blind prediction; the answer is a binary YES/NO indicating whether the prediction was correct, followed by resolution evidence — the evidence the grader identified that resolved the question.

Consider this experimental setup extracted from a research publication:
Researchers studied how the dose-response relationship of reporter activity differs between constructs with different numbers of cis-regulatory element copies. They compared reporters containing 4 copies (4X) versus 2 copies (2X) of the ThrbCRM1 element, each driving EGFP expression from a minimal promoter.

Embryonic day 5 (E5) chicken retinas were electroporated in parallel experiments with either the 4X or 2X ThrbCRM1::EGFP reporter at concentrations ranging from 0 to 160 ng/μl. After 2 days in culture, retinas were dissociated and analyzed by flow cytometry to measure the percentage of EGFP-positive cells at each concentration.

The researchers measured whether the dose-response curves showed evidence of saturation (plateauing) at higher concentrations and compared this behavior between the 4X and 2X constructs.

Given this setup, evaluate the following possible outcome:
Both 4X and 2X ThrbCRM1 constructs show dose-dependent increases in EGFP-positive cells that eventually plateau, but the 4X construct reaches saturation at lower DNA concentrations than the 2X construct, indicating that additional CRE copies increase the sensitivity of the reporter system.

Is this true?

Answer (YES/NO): NO